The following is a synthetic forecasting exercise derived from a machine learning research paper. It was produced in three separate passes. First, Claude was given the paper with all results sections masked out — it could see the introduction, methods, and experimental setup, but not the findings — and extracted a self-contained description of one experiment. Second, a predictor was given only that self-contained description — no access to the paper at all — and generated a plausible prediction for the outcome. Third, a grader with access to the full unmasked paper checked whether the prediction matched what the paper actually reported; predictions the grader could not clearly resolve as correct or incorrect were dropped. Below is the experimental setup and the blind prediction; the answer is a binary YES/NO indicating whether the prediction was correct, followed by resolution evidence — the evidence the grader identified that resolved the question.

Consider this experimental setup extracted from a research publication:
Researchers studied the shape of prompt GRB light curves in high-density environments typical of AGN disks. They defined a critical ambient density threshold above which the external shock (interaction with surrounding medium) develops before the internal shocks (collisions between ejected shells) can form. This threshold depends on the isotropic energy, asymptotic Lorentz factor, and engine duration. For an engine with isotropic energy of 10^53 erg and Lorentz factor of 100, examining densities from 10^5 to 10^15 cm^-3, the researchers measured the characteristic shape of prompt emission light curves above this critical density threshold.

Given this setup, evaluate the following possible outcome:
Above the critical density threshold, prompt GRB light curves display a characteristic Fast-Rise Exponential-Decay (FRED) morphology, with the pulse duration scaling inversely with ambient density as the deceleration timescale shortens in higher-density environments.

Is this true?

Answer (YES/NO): NO